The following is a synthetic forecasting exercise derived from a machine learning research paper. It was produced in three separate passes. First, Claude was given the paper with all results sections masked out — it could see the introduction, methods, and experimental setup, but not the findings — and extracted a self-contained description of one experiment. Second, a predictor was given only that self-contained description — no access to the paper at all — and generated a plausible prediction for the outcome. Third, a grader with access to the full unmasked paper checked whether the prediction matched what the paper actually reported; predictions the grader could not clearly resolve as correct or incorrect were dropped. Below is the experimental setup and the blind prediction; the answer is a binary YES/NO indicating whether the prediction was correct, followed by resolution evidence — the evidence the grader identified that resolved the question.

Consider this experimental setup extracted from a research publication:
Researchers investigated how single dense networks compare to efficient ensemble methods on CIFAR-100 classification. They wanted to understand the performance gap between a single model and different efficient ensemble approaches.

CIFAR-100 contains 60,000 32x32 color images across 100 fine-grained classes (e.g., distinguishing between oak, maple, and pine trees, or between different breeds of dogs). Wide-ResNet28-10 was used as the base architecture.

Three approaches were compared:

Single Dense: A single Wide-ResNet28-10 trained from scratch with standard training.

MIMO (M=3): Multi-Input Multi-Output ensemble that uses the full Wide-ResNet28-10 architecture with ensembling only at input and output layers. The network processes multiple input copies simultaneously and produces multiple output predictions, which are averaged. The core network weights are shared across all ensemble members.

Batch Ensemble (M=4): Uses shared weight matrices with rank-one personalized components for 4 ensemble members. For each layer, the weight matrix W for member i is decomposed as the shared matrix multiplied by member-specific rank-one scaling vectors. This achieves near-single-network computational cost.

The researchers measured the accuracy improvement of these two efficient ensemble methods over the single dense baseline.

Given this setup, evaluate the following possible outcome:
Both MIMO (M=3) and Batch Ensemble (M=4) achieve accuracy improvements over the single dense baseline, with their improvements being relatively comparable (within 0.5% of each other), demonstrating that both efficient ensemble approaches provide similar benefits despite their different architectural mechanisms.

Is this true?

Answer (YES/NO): YES